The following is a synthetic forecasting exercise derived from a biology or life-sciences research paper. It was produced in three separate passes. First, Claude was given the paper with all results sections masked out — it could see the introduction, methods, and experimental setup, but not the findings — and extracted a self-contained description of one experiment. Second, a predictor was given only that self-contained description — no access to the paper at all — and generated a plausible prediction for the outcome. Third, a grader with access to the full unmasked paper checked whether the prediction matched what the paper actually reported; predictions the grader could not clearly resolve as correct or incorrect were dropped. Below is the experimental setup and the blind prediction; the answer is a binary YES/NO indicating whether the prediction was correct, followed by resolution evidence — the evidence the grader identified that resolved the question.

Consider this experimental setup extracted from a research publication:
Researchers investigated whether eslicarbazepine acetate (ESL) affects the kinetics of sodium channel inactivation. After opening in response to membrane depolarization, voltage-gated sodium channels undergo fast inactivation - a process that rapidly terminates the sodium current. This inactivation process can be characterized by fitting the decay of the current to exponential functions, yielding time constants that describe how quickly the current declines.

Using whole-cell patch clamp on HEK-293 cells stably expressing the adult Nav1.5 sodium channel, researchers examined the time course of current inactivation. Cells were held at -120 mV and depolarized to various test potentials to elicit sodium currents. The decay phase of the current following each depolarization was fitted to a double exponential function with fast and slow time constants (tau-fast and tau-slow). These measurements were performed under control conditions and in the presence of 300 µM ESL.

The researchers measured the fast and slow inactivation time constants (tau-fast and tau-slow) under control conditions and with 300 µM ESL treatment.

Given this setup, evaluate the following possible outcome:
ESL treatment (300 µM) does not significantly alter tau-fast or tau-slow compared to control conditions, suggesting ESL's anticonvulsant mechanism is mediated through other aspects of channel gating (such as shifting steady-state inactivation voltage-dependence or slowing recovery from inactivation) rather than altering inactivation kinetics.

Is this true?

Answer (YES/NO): NO